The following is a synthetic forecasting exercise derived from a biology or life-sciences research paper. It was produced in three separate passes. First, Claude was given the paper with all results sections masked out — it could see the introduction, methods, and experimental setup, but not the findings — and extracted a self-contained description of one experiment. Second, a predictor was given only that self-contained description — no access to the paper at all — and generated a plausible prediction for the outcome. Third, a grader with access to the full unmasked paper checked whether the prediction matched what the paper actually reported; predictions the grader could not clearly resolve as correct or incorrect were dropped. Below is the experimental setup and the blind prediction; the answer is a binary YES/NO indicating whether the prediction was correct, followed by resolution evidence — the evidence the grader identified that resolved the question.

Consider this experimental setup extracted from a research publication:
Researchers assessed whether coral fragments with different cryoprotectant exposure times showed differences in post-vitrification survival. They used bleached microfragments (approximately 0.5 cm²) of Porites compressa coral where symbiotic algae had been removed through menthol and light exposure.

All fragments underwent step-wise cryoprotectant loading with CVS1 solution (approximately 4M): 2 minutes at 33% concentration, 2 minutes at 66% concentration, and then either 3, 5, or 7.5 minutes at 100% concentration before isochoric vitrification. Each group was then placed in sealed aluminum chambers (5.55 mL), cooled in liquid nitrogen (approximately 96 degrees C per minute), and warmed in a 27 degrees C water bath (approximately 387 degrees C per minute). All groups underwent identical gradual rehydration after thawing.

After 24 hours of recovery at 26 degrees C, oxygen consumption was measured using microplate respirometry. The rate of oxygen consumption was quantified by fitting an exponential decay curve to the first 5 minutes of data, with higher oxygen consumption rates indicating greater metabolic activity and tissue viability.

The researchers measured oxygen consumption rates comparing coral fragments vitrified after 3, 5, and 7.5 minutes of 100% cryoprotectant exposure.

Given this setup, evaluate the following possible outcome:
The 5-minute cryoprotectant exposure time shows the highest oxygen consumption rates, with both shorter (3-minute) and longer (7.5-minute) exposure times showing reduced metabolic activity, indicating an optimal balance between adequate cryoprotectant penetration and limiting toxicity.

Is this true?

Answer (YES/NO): NO